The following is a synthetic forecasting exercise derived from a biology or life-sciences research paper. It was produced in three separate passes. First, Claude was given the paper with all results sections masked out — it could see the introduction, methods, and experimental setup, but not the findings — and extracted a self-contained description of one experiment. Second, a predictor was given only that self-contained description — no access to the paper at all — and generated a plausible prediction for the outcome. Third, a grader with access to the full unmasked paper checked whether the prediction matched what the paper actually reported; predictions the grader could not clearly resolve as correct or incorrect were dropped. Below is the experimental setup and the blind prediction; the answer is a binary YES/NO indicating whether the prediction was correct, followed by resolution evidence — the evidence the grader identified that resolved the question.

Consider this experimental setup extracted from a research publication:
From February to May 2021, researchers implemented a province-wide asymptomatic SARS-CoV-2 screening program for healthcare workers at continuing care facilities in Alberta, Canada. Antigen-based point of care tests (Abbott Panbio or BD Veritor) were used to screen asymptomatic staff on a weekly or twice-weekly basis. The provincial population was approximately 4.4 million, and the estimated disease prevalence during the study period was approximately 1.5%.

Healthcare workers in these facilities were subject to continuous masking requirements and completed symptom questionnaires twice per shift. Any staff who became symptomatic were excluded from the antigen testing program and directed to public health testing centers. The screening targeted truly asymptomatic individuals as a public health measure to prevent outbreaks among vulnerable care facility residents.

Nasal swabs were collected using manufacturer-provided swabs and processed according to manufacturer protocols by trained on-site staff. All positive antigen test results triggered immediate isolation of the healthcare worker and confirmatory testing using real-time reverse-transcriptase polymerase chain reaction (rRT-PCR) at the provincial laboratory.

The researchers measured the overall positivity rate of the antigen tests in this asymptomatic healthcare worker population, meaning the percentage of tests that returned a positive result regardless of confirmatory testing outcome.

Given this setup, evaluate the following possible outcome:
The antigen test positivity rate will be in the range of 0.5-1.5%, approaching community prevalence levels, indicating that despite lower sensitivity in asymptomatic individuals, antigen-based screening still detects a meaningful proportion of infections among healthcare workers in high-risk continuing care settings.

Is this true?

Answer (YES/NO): NO